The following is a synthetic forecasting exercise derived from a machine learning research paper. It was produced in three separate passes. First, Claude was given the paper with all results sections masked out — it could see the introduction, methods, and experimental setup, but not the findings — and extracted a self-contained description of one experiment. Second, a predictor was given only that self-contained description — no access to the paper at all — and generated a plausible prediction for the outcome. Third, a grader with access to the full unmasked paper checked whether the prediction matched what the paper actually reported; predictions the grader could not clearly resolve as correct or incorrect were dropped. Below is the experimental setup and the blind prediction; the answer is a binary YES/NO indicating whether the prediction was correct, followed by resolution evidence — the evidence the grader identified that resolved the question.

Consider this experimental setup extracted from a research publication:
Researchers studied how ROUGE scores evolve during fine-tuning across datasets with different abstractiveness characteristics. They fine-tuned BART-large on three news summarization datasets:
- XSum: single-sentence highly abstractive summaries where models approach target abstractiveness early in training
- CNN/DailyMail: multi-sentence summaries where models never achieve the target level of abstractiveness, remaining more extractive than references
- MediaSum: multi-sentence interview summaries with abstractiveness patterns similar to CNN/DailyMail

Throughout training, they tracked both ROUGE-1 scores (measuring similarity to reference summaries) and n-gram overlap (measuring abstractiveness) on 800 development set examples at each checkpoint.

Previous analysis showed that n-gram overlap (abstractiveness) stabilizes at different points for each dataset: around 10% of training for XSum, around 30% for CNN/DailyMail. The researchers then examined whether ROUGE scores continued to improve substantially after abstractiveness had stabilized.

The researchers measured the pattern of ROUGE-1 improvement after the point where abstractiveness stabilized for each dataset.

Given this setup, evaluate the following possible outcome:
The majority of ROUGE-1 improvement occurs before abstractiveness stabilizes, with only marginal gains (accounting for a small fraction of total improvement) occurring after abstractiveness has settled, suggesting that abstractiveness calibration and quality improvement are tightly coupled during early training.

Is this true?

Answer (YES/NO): NO